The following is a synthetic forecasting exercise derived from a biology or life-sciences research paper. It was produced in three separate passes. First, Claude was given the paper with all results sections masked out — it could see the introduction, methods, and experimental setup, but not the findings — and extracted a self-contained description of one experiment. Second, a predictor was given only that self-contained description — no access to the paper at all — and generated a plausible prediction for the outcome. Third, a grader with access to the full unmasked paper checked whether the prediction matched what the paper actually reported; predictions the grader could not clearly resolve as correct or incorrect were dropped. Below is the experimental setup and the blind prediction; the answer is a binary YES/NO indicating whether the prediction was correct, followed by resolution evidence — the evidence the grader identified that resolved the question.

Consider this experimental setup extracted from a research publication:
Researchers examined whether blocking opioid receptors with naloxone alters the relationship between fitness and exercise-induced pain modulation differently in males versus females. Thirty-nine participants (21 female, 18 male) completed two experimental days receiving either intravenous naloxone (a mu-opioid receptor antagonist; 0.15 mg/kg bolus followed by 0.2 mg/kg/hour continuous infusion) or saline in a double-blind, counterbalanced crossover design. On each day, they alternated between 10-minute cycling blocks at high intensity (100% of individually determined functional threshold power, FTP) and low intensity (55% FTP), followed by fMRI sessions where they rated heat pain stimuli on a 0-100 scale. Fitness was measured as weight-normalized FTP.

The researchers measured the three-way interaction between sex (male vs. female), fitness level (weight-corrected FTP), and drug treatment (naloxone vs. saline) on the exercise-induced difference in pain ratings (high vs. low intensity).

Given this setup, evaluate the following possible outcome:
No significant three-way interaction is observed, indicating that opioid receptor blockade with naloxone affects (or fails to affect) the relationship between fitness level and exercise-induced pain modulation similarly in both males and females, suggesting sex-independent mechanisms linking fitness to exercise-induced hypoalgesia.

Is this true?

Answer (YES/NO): NO